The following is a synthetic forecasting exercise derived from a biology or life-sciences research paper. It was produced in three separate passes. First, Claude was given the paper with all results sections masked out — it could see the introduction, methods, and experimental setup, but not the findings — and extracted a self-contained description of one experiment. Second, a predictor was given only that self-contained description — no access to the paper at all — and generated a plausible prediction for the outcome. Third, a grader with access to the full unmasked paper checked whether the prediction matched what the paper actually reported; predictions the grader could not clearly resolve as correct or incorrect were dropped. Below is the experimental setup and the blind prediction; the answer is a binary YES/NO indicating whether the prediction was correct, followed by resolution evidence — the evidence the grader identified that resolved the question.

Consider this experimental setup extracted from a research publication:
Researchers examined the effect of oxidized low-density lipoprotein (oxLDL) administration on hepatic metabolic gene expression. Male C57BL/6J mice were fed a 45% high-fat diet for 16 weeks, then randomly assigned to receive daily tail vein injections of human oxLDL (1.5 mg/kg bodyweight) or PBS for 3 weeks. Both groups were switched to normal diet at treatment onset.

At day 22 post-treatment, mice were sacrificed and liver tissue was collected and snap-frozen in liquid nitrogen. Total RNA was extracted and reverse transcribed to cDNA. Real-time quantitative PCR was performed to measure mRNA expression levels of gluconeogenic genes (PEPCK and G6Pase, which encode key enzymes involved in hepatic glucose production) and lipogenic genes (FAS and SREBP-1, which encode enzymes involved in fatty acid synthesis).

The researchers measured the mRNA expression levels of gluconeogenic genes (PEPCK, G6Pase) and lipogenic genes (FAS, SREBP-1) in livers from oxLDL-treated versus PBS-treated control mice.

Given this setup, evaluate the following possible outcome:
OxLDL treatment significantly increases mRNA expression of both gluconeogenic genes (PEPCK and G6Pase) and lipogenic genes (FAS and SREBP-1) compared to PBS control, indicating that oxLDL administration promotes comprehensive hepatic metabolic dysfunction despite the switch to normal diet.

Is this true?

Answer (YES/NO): NO